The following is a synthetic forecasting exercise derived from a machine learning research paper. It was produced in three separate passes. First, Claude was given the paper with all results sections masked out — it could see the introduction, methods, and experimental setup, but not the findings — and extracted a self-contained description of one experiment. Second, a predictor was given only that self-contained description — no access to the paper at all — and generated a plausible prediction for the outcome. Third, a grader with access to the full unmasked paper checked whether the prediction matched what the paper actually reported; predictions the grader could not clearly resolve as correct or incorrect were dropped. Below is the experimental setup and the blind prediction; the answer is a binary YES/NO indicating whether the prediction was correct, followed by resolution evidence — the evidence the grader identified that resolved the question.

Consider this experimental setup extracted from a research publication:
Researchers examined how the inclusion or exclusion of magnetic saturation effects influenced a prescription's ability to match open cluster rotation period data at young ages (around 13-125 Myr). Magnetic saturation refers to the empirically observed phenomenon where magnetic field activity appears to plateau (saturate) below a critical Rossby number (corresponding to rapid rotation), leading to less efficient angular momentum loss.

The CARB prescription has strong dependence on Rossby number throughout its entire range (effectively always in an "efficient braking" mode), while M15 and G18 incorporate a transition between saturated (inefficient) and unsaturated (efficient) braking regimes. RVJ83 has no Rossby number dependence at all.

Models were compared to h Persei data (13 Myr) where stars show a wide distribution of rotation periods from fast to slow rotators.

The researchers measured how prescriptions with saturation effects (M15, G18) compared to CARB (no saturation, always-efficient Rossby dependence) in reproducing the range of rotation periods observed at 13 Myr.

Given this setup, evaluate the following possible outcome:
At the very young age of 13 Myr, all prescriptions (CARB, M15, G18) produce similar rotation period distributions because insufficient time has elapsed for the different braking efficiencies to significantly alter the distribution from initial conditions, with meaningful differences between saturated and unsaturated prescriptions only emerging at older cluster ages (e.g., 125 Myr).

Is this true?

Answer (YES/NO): NO